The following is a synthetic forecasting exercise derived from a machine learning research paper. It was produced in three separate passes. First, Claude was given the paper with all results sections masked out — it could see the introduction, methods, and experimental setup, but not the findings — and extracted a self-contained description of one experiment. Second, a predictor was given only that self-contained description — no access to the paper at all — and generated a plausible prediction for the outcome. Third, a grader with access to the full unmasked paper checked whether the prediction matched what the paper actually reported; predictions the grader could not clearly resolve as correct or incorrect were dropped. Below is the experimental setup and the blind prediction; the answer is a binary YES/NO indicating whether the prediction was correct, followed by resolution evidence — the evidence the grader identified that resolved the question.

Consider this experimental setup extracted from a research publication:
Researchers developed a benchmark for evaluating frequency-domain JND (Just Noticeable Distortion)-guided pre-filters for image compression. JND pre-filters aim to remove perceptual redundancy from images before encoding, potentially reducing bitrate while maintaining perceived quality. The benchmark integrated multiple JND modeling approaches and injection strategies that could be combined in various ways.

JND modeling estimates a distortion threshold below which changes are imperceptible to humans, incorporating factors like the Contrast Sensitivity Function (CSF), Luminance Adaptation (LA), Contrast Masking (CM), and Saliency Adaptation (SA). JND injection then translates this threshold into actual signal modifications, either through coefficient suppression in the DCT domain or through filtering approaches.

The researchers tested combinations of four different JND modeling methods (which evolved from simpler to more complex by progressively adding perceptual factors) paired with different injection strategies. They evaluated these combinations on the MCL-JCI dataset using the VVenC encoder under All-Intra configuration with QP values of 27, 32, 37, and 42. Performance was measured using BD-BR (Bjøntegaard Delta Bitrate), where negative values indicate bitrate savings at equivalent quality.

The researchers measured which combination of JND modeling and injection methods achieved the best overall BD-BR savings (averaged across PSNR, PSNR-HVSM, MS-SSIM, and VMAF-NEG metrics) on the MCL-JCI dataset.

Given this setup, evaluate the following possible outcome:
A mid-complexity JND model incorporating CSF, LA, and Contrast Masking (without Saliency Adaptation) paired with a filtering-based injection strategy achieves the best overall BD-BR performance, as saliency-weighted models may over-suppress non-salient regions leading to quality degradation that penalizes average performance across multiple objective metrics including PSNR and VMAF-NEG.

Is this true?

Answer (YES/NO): NO